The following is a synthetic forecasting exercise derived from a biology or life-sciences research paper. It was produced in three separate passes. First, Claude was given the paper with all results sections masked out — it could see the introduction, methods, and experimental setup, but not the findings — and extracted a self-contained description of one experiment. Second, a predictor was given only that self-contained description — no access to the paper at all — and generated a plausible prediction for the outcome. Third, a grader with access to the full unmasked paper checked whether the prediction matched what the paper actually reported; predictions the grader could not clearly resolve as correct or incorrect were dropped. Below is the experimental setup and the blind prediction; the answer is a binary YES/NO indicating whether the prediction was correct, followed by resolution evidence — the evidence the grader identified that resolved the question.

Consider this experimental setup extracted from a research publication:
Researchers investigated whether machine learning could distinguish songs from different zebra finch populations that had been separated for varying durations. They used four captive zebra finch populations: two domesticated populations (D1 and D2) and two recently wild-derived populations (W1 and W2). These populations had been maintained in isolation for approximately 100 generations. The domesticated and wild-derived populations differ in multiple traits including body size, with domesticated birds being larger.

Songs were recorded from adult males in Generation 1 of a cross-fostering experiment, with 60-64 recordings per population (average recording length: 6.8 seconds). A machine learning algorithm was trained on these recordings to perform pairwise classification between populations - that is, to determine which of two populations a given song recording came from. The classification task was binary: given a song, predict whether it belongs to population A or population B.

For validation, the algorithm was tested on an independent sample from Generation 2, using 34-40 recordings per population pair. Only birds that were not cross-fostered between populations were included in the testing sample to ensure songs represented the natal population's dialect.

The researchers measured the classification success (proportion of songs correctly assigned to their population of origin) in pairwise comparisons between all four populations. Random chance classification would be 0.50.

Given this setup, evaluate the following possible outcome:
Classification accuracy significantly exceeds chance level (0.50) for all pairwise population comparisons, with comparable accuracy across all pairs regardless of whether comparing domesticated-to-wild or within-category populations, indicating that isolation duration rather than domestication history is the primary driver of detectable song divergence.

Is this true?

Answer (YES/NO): NO